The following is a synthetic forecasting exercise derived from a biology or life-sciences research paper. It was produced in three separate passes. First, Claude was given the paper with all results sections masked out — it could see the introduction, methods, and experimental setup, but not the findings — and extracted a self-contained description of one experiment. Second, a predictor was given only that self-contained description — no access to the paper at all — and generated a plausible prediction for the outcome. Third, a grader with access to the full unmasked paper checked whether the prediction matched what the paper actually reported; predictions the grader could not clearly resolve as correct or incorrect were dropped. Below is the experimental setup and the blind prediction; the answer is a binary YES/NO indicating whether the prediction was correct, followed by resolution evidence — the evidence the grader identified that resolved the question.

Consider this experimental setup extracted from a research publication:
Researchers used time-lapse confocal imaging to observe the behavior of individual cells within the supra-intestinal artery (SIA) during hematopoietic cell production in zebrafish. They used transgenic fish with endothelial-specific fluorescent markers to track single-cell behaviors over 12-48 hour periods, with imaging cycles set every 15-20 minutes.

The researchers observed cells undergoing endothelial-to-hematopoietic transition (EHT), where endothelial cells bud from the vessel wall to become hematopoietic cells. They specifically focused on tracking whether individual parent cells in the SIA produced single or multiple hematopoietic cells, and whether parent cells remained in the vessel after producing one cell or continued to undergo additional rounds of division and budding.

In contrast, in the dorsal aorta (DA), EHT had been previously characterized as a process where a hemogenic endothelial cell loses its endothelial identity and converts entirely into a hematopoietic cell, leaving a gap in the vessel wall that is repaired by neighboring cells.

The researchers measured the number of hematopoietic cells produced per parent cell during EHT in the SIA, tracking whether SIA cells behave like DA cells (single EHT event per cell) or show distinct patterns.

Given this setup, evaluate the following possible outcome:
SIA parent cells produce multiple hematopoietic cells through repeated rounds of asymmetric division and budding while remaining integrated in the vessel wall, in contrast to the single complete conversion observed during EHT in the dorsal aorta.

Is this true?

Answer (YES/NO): NO